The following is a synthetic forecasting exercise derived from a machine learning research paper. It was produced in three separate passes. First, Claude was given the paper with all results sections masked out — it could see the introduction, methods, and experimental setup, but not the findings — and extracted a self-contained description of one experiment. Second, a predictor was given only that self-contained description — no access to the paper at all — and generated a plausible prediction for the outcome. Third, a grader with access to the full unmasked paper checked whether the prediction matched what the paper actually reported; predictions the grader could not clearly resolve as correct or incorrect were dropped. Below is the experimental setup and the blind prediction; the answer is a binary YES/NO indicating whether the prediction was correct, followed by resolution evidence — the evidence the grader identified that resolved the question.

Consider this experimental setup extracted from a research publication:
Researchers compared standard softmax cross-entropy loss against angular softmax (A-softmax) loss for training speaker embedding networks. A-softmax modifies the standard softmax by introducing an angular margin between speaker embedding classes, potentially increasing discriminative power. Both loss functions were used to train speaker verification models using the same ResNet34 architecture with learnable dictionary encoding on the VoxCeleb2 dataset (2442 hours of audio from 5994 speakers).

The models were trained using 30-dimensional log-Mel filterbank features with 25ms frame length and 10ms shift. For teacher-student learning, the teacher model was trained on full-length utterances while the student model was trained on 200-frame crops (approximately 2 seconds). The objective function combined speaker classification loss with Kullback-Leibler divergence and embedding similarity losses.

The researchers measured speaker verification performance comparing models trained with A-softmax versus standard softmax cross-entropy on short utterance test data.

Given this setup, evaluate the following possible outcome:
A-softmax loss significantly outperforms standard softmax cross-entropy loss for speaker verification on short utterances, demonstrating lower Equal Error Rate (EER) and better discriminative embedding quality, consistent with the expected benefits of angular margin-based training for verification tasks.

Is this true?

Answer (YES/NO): YES